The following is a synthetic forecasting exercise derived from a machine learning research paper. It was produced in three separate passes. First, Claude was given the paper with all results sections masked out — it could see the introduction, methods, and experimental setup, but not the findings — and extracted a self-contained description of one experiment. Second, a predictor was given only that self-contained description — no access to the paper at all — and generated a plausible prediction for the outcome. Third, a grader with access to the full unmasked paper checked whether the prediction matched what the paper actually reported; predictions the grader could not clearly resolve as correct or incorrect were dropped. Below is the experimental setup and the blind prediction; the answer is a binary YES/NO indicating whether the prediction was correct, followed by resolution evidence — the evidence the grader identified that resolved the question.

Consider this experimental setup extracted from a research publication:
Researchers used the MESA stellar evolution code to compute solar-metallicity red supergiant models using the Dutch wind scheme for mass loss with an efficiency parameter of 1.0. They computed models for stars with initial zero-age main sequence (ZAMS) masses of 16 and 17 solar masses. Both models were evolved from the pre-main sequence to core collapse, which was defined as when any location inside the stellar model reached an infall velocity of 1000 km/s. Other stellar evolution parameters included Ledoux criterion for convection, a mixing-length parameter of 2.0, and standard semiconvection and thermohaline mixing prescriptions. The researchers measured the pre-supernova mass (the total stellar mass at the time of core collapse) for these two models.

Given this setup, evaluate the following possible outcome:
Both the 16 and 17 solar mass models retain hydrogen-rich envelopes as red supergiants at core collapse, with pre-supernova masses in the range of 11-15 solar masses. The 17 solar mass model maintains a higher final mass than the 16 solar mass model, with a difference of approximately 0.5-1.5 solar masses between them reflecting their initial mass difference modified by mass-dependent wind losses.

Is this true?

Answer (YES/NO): NO